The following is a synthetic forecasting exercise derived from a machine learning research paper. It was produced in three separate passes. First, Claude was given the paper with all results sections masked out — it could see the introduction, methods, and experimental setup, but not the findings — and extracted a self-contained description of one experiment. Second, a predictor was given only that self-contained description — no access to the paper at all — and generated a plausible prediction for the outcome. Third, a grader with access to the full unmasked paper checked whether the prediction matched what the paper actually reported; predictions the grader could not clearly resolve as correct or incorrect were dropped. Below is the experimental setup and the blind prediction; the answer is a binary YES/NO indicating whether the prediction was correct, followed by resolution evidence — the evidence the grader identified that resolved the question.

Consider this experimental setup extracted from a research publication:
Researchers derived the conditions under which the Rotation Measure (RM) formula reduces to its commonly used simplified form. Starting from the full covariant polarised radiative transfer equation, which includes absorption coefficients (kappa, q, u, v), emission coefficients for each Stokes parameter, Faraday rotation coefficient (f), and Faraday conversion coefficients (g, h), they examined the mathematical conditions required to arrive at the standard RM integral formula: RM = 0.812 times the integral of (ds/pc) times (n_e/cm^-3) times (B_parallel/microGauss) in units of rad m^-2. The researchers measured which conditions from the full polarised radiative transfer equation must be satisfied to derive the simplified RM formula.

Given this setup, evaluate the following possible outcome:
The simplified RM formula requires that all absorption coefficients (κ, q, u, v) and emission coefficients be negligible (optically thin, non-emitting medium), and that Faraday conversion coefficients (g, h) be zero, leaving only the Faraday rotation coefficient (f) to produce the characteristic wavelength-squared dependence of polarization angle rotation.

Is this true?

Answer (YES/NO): YES